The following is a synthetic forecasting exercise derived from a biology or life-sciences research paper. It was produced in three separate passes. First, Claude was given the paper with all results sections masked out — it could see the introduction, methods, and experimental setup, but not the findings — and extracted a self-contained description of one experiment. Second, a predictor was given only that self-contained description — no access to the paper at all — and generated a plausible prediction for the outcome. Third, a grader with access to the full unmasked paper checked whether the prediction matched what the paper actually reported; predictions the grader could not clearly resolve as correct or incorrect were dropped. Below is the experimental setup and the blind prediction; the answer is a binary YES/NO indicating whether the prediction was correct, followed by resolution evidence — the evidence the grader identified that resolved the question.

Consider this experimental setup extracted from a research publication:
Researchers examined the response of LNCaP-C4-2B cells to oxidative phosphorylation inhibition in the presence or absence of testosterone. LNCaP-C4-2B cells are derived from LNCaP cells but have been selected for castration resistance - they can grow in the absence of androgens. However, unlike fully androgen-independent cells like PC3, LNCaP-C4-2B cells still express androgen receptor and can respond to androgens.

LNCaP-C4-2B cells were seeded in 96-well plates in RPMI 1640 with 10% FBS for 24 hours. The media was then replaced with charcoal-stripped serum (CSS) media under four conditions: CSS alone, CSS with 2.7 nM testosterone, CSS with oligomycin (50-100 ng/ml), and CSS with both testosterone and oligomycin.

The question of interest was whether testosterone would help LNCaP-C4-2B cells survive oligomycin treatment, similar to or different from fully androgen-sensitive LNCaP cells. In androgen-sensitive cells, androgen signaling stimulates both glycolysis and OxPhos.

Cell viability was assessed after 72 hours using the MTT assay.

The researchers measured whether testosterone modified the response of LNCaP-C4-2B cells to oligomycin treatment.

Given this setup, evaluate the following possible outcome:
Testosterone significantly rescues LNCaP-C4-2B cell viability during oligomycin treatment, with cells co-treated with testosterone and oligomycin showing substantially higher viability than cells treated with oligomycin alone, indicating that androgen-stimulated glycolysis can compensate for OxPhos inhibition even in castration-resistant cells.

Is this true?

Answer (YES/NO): NO